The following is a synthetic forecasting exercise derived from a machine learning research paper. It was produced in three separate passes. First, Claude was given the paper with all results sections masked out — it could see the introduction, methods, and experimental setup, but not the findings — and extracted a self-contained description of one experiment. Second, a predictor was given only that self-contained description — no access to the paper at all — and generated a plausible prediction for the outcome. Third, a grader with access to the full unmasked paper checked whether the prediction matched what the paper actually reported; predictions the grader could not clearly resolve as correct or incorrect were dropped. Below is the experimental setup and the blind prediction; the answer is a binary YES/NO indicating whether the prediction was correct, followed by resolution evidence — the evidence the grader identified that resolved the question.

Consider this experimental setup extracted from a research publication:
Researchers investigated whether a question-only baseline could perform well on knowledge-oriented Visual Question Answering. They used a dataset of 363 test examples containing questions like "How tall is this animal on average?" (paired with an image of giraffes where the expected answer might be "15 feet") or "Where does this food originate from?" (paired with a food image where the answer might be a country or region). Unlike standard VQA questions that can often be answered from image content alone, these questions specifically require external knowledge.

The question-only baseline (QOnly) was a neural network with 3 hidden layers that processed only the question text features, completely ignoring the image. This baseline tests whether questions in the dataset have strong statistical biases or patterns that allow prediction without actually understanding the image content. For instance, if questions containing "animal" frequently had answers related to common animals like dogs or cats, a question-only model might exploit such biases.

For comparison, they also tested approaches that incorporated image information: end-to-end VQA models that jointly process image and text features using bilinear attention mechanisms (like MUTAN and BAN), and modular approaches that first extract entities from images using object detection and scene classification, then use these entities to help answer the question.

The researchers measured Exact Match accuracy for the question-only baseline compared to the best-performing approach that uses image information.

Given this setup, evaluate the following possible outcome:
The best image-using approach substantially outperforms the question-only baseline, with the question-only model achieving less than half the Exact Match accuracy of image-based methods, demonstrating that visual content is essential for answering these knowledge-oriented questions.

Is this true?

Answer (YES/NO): NO